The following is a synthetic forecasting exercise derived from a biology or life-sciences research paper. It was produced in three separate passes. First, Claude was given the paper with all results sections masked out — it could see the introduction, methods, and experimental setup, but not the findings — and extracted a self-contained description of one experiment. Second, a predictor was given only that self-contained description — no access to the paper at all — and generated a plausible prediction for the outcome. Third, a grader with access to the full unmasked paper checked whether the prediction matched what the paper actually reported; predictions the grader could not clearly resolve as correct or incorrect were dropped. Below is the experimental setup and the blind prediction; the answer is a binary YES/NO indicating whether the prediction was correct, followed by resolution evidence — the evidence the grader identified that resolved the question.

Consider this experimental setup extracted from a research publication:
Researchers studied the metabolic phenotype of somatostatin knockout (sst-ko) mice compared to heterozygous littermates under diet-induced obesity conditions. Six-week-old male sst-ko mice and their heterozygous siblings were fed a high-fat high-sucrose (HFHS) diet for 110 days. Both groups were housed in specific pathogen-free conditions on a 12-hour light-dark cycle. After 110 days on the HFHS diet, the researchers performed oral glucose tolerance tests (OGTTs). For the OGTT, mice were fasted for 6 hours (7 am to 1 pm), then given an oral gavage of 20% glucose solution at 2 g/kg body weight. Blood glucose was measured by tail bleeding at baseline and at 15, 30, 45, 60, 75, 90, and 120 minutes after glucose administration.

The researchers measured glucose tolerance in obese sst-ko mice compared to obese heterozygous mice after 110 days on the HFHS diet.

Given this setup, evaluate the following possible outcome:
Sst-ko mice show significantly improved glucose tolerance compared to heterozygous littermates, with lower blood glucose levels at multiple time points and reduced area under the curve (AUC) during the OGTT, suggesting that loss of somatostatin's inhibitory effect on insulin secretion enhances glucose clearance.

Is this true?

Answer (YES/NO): YES